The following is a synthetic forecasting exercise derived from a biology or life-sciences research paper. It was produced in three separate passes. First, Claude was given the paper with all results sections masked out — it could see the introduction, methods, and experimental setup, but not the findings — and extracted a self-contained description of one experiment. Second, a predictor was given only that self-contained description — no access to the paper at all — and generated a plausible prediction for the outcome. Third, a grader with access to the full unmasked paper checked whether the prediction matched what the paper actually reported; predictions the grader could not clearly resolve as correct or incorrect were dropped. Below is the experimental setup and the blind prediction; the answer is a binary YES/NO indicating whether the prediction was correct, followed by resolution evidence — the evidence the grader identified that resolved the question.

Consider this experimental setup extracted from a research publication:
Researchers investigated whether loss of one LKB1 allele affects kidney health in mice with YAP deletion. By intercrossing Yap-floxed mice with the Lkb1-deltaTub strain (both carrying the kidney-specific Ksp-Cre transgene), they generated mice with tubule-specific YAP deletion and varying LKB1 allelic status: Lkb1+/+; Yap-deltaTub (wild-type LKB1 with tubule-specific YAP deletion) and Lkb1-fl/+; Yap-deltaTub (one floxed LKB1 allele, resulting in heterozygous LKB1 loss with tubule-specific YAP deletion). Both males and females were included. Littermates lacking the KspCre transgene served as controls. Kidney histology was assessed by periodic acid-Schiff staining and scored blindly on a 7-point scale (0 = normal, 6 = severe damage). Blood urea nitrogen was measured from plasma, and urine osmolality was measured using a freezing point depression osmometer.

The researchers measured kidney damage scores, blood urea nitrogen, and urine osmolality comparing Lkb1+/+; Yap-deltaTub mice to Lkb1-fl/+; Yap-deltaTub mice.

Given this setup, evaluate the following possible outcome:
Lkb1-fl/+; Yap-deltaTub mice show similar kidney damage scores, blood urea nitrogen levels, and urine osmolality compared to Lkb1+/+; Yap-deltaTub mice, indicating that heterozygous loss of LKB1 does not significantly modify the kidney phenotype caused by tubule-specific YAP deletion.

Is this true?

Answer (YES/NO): YES